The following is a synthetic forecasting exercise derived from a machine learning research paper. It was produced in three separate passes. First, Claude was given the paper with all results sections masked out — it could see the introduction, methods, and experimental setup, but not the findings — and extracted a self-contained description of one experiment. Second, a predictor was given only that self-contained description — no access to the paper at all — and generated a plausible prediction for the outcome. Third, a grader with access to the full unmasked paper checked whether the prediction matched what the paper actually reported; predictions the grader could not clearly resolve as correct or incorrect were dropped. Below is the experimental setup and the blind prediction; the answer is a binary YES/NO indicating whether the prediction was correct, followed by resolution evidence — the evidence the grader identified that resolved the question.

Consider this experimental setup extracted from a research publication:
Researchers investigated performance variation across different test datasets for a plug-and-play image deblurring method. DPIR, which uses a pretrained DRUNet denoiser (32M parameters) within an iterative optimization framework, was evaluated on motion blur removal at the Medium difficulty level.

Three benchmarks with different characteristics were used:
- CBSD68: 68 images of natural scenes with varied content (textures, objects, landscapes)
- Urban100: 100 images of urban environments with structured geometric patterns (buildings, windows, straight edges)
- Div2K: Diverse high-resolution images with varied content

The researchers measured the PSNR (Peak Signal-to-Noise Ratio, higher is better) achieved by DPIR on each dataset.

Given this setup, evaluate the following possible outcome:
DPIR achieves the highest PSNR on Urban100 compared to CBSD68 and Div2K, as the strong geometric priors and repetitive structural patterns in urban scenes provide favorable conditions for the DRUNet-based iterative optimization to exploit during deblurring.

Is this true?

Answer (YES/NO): NO